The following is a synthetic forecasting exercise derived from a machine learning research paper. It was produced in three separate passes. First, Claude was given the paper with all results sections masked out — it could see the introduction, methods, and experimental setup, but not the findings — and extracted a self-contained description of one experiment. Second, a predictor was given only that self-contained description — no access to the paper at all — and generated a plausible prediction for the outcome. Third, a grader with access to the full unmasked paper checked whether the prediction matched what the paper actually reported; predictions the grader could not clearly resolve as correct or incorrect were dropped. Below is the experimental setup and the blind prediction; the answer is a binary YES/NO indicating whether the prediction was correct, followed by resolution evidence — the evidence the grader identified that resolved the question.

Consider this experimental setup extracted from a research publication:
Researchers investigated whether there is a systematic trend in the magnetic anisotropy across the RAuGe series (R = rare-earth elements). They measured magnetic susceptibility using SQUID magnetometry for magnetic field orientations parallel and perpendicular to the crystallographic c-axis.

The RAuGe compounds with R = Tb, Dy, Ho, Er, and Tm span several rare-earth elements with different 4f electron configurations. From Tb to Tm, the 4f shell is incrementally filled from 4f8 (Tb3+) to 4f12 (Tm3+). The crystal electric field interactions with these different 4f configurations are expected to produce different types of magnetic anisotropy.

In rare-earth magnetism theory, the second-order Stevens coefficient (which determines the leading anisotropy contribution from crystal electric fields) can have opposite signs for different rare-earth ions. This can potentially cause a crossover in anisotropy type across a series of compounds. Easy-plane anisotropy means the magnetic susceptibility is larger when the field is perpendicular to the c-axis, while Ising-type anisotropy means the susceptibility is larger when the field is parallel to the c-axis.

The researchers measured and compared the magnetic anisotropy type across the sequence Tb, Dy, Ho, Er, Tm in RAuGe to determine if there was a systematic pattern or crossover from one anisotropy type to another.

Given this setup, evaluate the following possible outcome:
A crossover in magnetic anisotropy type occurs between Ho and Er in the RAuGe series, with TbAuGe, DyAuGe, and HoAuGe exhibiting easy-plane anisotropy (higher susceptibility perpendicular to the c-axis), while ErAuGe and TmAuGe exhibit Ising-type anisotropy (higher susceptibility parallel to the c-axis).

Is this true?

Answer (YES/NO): NO